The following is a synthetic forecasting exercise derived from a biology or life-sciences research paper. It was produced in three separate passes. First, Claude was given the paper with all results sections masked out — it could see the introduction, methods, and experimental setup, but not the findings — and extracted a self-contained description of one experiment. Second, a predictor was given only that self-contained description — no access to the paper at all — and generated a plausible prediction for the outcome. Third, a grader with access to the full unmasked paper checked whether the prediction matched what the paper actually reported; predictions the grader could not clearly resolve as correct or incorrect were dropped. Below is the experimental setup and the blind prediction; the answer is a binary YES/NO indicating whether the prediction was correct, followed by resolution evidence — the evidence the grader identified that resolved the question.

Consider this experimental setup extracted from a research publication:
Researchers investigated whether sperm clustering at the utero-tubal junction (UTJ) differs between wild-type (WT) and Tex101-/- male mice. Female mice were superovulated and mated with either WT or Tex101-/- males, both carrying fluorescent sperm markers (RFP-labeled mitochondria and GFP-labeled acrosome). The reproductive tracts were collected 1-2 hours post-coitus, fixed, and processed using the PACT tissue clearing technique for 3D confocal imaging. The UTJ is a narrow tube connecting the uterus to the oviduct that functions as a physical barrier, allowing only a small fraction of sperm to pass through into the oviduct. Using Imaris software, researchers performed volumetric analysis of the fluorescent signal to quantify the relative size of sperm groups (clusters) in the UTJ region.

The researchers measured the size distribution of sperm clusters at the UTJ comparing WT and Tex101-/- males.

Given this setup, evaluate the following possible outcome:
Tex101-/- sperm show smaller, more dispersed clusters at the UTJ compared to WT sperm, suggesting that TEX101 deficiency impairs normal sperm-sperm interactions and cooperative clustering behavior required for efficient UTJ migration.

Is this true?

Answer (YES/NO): YES